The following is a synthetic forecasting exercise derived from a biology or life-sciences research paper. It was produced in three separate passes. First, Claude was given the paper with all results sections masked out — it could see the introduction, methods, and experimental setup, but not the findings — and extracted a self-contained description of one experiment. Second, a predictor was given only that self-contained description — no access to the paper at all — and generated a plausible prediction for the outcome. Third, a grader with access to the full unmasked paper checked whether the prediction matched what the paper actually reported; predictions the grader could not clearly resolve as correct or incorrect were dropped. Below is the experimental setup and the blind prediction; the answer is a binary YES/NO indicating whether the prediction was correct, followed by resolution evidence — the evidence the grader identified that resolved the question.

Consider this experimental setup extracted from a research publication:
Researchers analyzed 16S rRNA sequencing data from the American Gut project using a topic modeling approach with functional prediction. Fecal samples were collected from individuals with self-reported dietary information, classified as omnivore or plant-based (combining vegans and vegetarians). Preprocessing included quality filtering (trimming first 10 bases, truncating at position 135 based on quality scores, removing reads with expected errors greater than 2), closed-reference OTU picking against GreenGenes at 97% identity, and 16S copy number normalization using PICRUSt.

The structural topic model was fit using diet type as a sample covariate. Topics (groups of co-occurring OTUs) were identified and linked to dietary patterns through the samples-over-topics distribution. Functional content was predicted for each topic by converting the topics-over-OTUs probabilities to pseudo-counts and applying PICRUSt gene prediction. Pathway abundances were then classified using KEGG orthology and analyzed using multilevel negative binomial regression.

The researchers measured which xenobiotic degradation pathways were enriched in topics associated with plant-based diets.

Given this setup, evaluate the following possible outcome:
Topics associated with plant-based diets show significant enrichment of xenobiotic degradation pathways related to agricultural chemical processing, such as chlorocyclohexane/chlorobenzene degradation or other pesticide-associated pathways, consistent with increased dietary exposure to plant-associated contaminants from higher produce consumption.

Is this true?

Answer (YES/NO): NO